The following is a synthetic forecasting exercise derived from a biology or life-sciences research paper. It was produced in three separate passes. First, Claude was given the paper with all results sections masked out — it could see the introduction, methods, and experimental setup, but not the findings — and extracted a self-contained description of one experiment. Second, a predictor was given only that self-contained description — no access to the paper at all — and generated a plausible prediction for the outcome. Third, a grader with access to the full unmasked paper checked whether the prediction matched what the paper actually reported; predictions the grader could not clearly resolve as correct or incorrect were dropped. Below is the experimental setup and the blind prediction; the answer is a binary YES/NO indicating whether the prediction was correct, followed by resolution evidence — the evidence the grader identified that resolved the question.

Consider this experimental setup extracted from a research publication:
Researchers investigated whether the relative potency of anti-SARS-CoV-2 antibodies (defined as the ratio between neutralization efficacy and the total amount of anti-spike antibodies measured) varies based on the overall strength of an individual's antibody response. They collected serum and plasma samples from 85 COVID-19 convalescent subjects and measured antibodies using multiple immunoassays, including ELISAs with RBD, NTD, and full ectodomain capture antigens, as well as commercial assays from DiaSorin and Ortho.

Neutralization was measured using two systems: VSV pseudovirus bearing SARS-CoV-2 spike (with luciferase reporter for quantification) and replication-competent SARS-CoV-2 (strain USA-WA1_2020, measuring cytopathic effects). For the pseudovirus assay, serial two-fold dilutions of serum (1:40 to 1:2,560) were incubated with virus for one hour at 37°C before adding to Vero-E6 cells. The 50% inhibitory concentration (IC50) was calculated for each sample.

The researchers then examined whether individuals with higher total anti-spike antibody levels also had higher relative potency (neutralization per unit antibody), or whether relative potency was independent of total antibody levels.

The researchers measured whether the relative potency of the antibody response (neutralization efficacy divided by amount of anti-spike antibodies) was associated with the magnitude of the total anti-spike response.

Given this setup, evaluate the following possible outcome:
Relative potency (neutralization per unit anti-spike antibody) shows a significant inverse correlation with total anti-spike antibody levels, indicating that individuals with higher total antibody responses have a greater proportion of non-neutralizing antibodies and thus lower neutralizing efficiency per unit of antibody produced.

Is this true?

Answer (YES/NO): NO